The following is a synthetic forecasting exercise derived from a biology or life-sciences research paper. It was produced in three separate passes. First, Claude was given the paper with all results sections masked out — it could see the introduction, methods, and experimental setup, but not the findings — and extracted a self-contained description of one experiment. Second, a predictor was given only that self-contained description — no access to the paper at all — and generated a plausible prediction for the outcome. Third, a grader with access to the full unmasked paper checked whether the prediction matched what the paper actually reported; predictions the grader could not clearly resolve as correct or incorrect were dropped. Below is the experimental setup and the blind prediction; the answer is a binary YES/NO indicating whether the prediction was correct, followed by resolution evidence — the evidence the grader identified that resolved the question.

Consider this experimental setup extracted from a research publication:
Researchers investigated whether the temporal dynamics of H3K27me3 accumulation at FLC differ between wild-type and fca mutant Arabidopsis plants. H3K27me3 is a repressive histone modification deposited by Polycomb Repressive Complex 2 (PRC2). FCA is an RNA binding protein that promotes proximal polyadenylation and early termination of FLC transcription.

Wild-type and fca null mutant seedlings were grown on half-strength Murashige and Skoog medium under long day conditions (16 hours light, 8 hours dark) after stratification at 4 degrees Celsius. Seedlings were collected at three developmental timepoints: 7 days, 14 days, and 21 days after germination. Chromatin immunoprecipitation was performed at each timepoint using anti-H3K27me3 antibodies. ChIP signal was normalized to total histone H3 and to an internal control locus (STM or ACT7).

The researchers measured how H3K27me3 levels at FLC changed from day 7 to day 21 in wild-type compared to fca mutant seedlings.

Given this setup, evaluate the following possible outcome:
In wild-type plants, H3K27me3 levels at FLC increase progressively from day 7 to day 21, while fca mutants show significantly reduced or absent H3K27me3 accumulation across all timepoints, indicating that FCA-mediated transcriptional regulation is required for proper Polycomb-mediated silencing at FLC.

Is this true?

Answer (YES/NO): NO